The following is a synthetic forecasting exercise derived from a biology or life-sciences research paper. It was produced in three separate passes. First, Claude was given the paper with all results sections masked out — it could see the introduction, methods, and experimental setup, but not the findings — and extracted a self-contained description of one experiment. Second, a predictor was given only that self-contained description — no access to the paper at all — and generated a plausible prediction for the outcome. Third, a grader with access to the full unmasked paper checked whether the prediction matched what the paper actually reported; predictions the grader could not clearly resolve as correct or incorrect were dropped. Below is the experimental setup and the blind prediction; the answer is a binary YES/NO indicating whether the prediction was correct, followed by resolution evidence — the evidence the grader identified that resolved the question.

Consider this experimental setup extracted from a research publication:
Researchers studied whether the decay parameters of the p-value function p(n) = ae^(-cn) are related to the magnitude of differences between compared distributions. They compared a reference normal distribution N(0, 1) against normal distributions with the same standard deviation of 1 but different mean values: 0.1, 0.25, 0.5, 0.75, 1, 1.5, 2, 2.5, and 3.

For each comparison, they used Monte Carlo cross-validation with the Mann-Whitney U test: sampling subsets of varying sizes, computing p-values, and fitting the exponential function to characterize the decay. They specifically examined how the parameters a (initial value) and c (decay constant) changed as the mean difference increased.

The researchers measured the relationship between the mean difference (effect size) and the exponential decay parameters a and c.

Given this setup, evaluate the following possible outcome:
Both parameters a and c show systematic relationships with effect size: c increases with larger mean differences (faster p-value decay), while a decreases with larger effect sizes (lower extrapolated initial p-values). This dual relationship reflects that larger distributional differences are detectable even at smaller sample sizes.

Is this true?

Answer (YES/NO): NO